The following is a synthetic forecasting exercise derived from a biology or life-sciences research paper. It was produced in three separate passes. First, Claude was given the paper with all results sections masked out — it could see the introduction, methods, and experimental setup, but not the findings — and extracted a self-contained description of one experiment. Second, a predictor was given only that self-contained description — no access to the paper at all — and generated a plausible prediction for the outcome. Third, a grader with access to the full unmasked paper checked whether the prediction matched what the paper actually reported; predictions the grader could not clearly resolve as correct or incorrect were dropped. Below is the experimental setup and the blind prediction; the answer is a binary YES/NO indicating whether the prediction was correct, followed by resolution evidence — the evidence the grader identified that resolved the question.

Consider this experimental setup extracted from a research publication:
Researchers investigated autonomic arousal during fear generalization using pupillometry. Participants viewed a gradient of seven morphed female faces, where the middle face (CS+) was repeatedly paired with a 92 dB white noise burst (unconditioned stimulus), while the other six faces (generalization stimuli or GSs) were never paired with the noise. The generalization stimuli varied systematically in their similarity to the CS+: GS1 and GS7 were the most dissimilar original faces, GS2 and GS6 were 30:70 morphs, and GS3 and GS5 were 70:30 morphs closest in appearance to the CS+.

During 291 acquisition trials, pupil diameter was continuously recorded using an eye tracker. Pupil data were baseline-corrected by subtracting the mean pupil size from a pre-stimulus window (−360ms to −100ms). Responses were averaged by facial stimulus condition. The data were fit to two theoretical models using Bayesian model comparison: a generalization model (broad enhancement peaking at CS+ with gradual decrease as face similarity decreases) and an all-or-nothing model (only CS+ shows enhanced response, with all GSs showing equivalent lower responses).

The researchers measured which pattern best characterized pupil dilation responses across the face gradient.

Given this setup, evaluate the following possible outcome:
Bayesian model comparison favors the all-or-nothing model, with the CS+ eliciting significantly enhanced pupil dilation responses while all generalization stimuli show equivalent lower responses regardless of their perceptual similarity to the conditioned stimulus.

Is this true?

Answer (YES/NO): NO